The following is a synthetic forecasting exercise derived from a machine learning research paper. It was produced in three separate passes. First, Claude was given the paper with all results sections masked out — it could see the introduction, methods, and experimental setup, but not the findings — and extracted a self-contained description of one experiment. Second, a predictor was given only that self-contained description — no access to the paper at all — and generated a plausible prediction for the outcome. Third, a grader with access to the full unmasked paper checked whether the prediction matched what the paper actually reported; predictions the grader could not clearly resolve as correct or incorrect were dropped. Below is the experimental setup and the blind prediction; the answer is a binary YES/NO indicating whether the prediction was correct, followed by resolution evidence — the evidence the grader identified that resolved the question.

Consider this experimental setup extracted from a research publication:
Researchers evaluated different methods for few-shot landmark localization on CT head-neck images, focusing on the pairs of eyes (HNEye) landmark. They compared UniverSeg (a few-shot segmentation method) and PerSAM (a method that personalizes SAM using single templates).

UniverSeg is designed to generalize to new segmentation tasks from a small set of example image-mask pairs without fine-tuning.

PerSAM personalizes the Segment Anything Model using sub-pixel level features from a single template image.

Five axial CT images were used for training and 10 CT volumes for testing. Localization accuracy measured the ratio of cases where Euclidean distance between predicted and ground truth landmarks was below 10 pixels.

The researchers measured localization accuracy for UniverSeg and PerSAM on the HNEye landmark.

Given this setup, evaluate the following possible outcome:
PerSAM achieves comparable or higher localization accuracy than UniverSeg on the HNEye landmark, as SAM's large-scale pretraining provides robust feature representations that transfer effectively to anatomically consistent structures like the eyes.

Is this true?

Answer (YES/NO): NO